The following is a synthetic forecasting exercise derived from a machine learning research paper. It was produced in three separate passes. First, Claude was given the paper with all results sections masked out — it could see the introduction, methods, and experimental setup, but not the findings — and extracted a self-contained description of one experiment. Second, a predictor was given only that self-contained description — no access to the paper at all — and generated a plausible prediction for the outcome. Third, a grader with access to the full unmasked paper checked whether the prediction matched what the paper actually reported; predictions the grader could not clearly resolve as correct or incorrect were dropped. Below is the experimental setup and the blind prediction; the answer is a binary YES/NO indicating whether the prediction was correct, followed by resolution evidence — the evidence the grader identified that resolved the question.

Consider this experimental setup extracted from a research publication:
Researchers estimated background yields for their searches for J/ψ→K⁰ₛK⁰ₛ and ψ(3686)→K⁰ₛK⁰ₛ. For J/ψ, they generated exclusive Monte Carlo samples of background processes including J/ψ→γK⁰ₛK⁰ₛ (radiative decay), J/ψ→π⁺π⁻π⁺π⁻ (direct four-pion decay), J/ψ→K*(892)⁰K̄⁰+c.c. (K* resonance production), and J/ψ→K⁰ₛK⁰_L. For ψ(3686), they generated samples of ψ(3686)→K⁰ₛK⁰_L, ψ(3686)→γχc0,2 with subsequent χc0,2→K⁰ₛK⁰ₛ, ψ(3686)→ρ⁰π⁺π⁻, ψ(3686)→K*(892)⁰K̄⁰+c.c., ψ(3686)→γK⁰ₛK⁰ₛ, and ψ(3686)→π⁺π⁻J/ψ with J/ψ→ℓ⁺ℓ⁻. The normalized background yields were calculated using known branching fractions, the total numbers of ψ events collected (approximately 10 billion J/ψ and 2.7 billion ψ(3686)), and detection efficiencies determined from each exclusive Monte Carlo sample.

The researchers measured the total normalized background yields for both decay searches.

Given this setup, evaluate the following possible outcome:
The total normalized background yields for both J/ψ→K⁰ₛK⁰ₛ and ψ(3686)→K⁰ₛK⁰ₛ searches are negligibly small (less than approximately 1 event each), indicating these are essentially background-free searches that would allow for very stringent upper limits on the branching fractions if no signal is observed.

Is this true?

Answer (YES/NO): NO